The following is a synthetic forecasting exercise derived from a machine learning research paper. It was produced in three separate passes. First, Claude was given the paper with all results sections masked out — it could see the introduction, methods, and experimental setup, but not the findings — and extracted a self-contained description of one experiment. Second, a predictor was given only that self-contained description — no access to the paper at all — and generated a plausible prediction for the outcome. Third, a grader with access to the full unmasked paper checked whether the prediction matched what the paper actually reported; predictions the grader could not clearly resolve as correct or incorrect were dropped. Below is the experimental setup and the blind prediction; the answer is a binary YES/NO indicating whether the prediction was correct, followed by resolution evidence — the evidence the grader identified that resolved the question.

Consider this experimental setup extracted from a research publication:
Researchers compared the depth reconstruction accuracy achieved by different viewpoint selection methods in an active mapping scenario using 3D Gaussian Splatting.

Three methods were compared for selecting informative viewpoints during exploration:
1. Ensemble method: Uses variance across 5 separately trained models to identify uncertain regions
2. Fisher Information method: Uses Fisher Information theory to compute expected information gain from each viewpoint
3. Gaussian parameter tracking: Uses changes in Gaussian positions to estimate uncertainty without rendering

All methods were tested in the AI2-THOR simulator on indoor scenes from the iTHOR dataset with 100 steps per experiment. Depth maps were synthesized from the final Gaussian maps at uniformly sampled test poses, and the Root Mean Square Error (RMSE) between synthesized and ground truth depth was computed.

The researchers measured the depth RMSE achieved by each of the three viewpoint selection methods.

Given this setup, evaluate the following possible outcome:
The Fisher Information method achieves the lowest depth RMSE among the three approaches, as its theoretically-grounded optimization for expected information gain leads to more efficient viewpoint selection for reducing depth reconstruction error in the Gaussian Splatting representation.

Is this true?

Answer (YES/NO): YES